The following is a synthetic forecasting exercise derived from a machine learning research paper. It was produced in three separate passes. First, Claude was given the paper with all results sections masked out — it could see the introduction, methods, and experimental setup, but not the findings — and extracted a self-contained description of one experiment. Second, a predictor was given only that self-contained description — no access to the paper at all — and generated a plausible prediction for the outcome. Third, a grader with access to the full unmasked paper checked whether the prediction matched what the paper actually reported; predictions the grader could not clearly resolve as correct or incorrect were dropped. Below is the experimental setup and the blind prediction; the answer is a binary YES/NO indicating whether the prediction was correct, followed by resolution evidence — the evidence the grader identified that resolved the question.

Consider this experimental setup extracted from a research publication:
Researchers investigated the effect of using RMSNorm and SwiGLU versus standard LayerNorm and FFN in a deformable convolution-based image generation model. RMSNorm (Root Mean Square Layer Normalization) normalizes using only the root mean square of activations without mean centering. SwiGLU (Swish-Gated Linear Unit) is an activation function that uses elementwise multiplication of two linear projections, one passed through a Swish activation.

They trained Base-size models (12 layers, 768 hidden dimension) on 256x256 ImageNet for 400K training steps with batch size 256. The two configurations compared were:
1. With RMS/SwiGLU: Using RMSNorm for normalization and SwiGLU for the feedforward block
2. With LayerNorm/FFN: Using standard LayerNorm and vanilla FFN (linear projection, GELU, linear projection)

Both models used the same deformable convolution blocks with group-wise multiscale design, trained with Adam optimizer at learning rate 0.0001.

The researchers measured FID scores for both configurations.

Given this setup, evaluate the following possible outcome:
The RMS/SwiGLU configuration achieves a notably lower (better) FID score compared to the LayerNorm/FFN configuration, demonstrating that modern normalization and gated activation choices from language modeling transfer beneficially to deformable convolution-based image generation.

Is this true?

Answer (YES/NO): YES